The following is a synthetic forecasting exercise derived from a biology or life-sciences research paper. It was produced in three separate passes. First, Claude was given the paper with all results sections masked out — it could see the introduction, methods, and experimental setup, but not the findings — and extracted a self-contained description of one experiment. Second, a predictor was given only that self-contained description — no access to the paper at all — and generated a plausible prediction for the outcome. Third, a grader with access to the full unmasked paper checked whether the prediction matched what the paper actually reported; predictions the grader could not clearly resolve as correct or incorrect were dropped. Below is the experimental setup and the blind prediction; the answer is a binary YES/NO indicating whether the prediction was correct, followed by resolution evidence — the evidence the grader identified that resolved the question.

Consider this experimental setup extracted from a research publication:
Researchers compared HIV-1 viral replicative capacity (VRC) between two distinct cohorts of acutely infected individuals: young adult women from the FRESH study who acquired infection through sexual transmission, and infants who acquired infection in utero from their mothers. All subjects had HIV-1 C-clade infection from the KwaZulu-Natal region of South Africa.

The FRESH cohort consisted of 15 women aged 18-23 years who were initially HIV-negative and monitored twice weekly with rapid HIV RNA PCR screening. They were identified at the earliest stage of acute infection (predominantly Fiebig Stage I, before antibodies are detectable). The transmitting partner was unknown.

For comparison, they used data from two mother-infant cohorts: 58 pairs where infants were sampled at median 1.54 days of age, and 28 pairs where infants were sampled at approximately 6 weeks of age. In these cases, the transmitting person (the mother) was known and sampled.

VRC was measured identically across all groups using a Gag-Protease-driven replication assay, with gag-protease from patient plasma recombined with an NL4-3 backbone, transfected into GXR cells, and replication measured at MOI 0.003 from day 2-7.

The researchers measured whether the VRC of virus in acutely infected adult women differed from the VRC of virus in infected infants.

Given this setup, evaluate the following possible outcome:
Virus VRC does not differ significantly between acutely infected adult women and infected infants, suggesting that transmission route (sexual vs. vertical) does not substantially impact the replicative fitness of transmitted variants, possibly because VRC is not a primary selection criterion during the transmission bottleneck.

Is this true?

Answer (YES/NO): NO